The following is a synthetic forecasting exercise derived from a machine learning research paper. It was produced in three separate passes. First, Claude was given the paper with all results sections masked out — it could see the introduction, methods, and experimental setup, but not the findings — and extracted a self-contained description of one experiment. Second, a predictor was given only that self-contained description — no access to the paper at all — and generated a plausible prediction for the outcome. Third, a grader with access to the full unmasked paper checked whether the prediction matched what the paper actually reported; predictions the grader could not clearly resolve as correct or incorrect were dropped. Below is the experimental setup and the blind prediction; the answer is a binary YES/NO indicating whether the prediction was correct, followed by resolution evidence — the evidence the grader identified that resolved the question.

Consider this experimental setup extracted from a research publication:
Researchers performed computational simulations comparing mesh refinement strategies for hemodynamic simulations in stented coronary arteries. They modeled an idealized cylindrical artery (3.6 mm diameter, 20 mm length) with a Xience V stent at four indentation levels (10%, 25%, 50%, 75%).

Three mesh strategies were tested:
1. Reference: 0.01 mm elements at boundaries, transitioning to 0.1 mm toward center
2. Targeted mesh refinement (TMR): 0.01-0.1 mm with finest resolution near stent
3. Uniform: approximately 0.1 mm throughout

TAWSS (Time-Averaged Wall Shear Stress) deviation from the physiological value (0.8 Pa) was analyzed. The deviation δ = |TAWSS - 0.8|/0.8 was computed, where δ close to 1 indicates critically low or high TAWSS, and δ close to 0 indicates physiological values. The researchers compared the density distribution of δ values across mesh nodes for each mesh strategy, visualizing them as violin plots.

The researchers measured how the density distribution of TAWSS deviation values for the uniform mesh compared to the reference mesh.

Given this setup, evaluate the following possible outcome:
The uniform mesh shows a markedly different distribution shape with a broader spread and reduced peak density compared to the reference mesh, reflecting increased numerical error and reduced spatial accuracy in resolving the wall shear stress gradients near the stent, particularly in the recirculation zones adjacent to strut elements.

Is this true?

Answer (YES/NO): NO